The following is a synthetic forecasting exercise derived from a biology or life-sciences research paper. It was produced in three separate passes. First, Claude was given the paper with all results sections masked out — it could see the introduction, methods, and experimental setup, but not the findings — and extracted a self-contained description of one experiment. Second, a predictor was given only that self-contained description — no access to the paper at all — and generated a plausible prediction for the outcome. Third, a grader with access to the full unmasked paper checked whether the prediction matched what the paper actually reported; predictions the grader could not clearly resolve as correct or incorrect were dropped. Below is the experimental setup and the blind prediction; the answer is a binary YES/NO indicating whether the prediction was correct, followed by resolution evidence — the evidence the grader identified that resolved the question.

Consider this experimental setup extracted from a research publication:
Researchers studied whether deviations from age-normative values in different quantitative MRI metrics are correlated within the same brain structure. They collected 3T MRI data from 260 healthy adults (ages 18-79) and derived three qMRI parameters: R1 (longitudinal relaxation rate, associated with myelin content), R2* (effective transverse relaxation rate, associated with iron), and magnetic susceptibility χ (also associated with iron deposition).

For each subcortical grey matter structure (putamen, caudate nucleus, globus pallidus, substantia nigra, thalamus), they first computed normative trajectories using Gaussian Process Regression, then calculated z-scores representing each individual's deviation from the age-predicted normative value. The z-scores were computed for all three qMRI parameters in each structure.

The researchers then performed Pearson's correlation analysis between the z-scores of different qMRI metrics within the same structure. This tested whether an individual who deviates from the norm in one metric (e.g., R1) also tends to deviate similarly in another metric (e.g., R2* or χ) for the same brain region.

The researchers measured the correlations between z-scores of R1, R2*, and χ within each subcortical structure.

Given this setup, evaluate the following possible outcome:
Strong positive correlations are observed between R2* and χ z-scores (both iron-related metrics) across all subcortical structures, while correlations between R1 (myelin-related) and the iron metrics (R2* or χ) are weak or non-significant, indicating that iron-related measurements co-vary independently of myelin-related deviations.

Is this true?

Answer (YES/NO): NO